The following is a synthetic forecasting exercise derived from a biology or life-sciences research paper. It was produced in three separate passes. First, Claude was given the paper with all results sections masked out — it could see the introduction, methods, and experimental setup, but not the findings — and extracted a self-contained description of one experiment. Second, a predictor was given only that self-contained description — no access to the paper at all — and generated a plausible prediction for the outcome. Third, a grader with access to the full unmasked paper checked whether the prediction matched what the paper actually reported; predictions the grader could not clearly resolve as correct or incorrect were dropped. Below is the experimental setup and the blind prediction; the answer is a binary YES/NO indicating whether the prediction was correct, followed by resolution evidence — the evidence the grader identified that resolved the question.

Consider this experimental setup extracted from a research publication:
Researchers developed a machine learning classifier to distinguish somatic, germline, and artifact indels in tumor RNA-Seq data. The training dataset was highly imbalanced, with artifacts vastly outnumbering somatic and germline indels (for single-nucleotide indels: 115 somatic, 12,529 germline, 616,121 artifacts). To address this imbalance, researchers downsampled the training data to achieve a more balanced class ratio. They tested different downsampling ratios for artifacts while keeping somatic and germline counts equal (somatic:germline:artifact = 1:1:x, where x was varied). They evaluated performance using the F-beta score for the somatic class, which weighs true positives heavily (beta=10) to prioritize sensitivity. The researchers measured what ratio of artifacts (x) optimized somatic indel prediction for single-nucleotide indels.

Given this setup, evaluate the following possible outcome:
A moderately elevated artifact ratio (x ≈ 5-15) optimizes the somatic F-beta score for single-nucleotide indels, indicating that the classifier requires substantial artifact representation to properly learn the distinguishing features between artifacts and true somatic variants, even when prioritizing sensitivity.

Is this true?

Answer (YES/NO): NO